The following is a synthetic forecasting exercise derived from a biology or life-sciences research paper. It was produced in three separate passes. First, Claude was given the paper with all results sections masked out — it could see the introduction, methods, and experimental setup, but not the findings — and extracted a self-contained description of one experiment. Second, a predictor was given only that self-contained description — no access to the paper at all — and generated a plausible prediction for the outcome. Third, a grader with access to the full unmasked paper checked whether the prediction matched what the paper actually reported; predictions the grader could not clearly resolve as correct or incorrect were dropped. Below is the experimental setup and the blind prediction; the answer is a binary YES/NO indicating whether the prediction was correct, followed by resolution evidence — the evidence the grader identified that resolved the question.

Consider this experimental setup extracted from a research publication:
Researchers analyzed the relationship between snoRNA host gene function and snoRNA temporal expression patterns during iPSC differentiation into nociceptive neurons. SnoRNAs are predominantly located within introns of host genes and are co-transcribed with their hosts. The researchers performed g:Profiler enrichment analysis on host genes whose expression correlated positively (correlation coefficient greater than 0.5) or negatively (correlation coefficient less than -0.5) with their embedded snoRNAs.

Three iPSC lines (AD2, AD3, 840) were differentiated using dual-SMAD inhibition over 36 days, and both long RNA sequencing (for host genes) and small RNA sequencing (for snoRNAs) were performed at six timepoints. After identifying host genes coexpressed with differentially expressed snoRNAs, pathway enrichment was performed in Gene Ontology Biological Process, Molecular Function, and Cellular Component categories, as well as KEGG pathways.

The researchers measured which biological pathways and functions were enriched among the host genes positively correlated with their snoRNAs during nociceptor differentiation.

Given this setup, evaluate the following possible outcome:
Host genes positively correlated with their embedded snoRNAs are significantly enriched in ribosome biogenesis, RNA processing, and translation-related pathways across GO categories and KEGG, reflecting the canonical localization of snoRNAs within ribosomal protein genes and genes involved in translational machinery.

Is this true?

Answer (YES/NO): YES